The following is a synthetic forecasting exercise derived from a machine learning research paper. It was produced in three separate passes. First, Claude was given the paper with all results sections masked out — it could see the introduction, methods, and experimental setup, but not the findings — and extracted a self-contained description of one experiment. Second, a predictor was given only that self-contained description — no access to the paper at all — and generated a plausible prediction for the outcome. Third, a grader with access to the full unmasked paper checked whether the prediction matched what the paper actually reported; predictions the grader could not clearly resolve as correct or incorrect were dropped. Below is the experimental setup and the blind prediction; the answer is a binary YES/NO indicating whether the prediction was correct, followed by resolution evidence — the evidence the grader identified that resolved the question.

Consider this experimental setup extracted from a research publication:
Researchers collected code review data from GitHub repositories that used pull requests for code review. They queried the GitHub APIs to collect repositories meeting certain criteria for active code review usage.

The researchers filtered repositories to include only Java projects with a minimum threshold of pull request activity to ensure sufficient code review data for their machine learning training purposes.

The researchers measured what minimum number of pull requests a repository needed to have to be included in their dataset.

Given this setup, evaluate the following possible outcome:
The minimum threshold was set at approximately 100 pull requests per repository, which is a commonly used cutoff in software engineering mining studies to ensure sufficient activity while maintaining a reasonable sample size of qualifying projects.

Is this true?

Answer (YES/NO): NO